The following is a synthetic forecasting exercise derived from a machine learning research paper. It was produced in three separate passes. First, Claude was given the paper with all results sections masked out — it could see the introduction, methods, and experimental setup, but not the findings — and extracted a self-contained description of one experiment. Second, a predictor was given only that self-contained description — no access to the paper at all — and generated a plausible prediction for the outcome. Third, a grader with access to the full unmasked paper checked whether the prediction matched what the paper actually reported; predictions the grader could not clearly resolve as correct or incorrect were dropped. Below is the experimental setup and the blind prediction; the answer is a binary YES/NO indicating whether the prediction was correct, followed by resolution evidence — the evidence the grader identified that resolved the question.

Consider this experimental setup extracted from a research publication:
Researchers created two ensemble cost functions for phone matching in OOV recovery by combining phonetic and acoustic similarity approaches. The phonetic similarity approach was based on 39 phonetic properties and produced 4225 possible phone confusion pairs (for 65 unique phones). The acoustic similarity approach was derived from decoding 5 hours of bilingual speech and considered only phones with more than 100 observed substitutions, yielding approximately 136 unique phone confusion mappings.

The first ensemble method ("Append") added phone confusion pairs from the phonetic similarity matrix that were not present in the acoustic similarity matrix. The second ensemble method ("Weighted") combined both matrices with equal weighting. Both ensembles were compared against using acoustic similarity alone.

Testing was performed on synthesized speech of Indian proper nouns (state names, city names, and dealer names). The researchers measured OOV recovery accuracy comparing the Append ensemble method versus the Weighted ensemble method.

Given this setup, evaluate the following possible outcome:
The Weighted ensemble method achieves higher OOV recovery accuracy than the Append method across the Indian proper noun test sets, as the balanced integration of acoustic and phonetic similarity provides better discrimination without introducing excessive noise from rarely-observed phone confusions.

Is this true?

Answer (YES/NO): NO